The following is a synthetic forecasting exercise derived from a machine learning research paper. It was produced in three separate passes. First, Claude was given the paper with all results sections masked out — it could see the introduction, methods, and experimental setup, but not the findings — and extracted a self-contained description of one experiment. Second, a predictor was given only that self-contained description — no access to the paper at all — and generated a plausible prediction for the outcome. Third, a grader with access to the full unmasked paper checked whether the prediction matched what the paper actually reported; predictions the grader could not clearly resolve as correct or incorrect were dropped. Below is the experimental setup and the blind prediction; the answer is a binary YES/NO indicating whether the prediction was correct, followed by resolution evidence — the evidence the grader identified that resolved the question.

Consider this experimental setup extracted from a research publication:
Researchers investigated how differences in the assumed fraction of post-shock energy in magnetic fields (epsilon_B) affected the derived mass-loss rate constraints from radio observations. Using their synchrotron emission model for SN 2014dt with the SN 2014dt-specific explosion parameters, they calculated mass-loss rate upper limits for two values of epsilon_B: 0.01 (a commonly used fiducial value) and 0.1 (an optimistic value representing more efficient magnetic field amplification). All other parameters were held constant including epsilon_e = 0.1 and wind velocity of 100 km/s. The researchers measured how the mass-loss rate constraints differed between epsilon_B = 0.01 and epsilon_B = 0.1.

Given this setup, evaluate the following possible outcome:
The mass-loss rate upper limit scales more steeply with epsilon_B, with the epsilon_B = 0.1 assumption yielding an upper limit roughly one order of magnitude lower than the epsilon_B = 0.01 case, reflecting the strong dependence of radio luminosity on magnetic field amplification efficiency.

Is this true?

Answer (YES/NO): NO